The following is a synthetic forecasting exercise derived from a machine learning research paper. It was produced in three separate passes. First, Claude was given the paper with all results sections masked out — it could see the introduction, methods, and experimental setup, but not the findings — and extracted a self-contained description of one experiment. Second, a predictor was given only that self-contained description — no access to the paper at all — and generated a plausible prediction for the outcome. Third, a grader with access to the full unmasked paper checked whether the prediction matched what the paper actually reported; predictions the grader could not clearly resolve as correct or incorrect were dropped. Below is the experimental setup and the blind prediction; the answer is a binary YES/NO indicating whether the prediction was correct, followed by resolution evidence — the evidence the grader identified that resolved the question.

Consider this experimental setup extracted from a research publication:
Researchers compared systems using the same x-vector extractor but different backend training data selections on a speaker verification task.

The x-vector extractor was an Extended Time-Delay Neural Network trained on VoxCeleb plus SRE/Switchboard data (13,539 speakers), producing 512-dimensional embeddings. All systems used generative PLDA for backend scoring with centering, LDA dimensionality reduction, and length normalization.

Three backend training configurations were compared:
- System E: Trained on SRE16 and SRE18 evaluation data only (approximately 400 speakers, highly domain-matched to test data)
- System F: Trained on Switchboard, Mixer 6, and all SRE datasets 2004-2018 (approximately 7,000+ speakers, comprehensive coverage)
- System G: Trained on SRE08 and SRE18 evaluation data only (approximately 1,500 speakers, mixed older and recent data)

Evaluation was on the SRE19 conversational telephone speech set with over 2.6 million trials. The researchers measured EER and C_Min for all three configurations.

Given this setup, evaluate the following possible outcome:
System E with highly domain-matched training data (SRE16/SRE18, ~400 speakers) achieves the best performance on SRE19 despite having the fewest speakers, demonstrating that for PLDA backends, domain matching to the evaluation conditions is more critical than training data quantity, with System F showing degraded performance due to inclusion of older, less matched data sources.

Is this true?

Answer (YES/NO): NO